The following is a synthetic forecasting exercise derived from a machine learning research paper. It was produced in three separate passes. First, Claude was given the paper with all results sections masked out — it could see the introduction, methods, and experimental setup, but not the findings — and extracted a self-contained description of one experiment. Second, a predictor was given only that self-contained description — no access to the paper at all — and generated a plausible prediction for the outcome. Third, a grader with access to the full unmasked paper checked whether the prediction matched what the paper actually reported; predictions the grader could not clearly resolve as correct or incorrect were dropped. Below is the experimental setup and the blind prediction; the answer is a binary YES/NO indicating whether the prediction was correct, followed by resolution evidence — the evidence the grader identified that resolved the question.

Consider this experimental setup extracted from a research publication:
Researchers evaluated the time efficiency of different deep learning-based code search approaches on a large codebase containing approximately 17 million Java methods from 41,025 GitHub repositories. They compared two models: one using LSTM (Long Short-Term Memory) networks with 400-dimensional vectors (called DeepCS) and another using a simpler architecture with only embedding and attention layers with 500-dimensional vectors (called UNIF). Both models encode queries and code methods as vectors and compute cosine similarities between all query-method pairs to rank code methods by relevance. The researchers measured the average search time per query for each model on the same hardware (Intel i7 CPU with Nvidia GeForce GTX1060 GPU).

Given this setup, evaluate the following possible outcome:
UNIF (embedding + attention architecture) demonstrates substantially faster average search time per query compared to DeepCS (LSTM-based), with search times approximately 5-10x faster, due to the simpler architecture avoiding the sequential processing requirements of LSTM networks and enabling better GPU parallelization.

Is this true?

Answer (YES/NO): NO